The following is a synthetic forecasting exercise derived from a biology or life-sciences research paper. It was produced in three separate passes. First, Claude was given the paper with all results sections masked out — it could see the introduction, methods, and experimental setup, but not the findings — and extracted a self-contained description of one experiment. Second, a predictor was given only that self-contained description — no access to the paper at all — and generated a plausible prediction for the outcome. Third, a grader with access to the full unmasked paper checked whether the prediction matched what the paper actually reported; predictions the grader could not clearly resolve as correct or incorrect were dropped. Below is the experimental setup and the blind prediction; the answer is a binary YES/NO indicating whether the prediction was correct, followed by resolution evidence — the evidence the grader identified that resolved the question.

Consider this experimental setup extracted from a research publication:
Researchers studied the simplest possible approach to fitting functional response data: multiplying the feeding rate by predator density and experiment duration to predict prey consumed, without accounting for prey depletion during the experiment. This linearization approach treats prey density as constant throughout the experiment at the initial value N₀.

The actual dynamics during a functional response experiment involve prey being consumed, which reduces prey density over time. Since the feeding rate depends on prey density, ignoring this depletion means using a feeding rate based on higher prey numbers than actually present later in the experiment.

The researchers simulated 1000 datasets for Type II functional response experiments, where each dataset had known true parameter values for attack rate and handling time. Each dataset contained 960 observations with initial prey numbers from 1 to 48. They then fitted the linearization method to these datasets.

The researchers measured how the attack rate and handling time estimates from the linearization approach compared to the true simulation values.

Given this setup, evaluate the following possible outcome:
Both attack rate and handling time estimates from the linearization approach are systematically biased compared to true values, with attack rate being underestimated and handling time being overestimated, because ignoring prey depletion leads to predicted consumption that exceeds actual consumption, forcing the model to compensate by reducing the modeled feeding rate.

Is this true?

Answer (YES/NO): NO